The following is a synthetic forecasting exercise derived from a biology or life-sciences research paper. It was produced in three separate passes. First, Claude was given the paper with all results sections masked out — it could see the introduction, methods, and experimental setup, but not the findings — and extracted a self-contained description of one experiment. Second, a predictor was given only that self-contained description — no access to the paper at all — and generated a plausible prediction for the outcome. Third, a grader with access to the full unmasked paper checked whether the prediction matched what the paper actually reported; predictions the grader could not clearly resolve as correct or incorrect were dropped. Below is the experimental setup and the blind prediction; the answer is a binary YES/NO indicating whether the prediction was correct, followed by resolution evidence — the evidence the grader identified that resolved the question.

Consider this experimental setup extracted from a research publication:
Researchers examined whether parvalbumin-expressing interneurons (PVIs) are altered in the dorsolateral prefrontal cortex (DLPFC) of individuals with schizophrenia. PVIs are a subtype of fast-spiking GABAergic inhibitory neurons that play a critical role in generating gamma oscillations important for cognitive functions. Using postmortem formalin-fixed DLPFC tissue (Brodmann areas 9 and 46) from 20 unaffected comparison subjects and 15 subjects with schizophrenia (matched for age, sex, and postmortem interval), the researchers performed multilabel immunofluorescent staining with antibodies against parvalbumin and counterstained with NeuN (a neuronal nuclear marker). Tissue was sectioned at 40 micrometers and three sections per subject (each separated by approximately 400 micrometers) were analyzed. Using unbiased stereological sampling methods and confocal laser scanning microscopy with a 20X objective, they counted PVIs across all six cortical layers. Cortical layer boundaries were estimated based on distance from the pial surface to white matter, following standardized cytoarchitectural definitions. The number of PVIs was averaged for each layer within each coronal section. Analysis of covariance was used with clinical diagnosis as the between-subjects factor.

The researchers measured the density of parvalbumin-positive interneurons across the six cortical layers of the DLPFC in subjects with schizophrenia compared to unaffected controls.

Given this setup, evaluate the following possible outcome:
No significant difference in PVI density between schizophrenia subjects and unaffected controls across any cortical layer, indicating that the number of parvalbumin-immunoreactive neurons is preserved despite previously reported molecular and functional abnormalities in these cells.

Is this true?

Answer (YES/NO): YES